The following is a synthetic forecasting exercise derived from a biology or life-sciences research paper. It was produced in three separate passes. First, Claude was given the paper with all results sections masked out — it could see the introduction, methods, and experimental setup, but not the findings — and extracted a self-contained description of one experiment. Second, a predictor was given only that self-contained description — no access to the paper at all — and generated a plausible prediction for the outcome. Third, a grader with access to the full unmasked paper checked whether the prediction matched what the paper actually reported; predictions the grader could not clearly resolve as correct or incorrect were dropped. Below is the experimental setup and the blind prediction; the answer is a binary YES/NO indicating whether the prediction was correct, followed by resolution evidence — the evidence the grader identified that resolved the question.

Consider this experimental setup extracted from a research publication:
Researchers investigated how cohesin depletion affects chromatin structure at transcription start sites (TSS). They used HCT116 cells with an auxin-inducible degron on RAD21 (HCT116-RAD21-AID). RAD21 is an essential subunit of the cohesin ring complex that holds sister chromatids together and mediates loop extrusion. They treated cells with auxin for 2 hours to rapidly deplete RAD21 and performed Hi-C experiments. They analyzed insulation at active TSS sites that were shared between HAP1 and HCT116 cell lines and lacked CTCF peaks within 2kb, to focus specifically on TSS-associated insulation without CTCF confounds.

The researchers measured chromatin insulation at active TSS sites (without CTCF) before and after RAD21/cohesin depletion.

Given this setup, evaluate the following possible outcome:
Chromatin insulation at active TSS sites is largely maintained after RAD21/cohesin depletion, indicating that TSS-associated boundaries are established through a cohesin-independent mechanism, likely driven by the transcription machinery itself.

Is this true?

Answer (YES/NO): NO